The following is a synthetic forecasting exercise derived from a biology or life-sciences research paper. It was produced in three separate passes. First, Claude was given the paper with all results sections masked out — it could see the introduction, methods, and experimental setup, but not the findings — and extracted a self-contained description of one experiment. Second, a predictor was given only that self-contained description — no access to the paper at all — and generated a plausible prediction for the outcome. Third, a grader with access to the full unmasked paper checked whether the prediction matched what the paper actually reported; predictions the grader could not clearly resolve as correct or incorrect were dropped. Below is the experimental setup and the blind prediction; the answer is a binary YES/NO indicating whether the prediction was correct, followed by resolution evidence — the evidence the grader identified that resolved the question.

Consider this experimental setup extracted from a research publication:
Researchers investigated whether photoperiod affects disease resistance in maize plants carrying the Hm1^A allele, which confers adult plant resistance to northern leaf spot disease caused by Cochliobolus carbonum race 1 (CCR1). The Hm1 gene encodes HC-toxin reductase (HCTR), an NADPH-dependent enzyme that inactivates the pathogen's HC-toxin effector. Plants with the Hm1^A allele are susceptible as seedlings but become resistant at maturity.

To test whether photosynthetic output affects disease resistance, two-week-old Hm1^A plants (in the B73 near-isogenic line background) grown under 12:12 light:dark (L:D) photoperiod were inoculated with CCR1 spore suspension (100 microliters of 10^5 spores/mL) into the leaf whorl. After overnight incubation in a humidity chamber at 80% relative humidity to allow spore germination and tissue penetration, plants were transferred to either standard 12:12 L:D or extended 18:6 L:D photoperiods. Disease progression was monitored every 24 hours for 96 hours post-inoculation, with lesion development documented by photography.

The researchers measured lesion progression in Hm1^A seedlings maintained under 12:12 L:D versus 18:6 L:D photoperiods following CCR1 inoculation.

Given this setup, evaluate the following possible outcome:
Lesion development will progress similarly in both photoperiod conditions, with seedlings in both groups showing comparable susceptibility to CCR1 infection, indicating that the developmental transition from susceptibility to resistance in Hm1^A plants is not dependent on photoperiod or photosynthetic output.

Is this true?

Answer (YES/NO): NO